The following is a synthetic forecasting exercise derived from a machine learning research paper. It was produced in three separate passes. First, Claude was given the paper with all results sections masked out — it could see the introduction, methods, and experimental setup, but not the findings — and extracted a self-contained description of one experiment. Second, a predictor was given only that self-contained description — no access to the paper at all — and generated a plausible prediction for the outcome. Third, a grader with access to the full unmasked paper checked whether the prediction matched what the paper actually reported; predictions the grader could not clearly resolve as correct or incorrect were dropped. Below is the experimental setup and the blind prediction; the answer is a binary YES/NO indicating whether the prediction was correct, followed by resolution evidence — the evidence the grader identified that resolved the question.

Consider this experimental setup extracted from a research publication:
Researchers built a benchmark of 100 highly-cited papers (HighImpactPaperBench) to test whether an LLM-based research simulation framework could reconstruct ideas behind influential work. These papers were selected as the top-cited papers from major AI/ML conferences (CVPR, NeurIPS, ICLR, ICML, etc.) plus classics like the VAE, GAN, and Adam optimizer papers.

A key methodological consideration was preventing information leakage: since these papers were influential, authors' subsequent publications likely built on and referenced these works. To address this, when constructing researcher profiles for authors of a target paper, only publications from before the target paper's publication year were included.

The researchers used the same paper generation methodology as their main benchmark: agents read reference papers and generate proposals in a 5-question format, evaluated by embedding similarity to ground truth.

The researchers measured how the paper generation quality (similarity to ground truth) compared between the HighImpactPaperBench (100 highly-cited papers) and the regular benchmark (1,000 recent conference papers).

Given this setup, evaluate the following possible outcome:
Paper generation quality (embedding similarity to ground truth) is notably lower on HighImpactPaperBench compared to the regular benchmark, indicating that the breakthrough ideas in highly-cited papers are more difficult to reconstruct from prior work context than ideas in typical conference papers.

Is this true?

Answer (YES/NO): NO